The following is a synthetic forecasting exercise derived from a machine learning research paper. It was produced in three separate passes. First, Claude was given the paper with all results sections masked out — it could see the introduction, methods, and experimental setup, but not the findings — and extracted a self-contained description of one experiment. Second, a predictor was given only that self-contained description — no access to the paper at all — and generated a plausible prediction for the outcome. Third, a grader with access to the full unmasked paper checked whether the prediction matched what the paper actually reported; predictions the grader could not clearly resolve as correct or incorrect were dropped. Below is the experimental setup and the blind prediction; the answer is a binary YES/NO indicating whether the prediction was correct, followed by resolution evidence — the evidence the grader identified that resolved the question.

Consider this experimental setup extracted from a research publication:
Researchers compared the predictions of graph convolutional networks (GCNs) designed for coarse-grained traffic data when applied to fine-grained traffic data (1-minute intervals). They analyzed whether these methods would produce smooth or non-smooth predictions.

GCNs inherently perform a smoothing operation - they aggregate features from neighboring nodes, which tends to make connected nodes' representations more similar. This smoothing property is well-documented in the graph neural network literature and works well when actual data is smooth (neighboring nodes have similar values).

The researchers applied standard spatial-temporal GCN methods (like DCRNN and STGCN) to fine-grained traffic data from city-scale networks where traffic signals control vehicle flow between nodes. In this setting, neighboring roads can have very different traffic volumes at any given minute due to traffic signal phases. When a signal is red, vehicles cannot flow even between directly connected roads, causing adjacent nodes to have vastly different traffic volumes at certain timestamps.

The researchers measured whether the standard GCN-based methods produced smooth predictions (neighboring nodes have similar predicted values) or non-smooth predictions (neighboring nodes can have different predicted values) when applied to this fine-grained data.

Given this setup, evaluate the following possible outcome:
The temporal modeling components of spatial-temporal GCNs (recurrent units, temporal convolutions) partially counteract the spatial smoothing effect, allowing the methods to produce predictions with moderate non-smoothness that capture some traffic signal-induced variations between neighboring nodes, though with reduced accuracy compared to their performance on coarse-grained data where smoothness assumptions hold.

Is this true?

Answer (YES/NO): NO